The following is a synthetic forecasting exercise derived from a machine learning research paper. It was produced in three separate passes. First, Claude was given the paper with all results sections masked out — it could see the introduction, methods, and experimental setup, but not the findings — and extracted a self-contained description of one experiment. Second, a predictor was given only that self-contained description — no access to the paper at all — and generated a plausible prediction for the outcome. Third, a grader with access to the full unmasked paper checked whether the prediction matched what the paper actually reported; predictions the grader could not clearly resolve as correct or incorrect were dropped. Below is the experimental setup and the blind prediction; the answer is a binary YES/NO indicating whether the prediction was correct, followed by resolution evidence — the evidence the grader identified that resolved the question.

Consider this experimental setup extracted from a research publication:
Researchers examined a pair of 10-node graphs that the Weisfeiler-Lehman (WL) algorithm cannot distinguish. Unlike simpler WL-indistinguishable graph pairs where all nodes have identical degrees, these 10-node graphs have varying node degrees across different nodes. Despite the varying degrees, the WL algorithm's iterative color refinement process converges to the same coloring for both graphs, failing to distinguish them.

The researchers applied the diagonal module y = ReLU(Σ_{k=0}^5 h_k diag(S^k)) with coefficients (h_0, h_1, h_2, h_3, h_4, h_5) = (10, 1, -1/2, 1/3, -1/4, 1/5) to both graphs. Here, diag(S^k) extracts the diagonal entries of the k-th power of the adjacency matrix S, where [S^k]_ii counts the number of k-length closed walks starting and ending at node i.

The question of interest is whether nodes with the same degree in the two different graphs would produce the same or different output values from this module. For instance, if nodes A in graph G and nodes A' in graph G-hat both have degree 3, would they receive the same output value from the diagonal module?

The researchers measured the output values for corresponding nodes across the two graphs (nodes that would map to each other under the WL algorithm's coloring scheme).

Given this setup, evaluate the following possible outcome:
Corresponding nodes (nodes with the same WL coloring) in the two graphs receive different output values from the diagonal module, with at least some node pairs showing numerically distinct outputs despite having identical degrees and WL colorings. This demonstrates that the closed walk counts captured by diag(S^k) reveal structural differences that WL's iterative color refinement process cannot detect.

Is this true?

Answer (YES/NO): YES